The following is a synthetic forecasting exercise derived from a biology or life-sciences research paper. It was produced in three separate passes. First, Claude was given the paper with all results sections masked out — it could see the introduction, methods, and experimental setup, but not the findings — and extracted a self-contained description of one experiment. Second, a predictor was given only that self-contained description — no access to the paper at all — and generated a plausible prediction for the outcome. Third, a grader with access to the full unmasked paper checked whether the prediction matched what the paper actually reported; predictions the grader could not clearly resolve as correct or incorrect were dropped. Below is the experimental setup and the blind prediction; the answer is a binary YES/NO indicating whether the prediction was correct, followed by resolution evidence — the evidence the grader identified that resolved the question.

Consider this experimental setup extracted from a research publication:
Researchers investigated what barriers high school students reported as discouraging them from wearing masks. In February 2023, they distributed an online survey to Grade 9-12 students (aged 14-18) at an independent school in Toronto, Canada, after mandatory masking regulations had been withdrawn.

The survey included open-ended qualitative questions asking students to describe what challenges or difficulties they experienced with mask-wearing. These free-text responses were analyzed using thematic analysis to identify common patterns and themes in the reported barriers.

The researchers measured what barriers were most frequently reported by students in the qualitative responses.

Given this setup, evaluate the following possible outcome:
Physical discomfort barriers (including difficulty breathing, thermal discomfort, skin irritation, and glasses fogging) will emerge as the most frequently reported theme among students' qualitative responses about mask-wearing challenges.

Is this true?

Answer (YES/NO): NO